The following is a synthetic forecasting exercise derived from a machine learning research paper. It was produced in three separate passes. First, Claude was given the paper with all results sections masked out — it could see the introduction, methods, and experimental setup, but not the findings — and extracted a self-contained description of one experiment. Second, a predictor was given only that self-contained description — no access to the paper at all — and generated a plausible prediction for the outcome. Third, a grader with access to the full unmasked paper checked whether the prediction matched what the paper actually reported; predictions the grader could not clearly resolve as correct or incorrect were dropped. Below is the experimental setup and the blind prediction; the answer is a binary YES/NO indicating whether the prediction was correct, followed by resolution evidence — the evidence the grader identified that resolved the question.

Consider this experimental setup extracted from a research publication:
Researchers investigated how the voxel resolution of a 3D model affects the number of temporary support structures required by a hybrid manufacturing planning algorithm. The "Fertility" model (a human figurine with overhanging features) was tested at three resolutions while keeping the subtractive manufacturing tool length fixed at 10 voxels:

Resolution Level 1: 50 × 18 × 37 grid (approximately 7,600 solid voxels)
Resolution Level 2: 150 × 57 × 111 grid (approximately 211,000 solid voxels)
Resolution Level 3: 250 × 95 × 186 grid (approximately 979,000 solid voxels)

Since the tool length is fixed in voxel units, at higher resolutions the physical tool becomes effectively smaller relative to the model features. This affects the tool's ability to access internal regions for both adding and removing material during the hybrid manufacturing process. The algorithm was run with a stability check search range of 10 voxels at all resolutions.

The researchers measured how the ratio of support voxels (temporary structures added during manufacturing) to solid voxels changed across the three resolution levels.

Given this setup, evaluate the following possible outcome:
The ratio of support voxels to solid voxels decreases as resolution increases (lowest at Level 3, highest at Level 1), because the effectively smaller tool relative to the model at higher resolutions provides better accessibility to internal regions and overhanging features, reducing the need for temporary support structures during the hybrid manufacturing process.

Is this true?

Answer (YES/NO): NO